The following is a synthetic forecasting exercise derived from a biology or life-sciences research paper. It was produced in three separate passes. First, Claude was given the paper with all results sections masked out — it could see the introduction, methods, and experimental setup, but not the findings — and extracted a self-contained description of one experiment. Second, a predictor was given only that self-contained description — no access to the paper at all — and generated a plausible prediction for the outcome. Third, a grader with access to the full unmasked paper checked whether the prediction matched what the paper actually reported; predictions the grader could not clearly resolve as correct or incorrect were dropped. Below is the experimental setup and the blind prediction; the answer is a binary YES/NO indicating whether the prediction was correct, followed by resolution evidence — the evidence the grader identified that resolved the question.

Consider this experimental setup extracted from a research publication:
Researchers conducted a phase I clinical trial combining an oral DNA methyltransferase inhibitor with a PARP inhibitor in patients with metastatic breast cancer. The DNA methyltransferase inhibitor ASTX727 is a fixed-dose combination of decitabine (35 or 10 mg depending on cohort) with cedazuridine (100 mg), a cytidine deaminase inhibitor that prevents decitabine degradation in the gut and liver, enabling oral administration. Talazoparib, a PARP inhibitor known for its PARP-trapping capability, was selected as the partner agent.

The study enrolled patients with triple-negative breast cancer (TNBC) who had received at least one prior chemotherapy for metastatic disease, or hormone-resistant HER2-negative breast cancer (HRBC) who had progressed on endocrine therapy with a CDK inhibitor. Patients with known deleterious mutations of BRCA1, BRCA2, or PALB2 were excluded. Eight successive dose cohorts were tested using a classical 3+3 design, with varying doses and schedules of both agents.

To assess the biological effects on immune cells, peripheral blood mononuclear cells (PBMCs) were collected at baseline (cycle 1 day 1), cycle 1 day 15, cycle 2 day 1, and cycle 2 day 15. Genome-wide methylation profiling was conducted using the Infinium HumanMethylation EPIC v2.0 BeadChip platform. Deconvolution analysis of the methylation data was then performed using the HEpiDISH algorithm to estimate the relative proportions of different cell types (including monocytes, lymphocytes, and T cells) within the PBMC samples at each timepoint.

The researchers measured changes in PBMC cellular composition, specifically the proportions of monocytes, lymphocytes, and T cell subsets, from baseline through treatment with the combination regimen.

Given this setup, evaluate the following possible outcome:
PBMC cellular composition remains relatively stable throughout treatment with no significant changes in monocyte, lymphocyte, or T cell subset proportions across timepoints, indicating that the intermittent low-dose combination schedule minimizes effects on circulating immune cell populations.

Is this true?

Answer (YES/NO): NO